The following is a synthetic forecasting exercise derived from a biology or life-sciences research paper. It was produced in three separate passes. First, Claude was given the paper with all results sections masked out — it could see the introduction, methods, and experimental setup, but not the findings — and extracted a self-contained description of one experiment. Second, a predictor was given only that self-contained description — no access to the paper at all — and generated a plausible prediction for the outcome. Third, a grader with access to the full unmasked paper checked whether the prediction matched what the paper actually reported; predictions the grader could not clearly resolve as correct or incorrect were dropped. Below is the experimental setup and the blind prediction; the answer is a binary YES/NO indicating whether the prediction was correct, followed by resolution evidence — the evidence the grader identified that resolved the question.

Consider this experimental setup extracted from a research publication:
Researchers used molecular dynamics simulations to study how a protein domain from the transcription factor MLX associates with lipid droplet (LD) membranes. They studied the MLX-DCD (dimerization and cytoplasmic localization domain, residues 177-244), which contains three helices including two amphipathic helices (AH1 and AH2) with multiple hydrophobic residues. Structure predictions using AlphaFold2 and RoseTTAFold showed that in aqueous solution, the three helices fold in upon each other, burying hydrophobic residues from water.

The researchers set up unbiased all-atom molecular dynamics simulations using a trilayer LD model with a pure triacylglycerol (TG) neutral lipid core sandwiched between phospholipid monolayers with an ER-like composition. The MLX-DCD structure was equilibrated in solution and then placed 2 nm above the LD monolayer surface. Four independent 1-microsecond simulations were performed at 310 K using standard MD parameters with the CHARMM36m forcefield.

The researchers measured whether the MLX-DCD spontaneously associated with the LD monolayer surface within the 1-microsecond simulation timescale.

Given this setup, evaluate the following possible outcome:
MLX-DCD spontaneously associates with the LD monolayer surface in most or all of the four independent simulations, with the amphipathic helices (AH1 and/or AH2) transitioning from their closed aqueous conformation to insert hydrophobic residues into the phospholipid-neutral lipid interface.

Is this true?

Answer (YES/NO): NO